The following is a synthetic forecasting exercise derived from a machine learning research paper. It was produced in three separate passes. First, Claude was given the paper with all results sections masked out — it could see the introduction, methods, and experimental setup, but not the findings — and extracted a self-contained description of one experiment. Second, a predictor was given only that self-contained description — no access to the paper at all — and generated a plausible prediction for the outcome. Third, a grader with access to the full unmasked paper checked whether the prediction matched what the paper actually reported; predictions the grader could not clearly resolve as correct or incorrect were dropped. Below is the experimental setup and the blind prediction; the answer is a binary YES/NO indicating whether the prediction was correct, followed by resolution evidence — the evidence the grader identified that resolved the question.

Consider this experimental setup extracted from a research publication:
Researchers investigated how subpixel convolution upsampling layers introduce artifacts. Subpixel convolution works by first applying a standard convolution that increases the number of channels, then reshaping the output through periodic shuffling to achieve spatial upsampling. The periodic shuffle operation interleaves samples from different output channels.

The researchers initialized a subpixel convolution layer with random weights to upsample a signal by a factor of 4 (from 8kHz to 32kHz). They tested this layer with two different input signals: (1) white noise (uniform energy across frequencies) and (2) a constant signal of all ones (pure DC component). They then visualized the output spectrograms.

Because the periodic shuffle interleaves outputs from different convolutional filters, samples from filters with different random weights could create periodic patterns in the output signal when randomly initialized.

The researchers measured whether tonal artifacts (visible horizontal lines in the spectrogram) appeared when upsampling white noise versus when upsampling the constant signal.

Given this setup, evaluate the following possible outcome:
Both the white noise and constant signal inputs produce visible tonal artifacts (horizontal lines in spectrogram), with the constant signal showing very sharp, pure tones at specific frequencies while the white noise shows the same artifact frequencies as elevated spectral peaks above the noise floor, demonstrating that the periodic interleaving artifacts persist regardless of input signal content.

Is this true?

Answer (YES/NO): NO